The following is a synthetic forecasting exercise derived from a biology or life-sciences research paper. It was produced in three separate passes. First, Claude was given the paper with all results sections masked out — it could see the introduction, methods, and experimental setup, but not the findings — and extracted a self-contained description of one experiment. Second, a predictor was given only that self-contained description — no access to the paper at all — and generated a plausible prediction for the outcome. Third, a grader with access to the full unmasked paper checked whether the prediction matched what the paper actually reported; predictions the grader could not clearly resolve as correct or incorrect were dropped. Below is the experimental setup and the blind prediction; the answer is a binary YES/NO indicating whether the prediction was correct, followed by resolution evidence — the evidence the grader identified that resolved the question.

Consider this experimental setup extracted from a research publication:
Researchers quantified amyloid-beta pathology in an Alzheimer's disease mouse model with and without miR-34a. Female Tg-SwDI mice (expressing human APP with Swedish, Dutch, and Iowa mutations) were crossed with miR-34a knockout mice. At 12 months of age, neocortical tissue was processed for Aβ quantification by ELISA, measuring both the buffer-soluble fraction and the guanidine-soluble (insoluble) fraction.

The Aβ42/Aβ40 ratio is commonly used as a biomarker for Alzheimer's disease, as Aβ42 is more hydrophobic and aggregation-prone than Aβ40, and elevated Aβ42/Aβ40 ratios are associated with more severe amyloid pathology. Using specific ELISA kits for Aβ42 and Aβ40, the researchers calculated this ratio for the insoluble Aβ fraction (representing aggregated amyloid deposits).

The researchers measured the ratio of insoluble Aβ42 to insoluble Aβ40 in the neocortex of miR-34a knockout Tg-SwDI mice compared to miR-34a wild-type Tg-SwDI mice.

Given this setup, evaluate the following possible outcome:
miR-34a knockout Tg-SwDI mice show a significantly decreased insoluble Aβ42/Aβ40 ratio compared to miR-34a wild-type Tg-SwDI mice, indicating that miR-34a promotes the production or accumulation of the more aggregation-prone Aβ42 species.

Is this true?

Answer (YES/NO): NO